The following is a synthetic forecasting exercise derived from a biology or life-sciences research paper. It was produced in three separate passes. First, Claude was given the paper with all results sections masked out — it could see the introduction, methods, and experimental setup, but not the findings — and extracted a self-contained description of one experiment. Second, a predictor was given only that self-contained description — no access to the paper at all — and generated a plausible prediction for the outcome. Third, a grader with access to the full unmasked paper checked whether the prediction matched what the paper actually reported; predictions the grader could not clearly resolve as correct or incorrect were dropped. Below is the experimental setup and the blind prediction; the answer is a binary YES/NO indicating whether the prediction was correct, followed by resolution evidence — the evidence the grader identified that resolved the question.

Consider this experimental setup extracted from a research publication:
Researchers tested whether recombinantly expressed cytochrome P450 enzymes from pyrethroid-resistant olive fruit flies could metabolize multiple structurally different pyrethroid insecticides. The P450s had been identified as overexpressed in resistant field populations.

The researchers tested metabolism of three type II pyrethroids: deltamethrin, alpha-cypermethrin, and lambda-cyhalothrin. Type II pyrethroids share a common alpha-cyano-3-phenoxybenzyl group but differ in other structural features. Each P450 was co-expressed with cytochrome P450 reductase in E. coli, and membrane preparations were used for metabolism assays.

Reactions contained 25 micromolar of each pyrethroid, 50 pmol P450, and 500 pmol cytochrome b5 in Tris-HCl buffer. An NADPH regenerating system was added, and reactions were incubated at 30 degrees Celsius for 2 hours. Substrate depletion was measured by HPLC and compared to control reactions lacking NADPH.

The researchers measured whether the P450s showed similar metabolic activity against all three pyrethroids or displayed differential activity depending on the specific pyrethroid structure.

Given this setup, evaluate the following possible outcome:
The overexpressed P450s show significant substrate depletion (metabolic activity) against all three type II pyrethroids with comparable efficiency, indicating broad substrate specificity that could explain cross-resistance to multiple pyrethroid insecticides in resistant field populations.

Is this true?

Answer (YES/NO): NO